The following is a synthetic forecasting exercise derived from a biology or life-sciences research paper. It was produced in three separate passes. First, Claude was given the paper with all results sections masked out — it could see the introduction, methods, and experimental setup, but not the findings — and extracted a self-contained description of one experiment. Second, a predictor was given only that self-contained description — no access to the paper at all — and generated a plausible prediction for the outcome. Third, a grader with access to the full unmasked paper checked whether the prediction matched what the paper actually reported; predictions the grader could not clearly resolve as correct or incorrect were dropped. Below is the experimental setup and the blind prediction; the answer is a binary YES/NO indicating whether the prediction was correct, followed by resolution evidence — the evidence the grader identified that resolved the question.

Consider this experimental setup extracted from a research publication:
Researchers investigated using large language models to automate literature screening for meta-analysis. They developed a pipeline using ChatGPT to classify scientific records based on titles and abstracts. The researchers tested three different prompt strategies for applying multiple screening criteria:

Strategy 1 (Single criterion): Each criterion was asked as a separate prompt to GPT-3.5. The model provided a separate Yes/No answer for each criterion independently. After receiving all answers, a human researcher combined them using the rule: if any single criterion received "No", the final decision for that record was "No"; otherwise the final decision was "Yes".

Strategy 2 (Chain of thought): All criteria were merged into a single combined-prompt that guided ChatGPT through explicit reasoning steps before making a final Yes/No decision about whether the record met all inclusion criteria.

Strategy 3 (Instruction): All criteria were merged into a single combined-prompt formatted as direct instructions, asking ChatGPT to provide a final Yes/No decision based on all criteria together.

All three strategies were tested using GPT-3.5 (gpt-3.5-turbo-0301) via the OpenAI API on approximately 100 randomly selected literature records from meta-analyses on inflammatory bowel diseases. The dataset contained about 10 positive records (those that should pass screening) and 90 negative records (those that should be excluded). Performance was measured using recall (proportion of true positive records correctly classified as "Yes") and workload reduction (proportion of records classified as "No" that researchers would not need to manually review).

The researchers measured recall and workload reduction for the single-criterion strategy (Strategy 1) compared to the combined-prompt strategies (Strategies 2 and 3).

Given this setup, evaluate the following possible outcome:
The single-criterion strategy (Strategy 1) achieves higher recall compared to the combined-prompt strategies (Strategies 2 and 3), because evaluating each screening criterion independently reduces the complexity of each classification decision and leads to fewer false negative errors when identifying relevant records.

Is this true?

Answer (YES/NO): NO